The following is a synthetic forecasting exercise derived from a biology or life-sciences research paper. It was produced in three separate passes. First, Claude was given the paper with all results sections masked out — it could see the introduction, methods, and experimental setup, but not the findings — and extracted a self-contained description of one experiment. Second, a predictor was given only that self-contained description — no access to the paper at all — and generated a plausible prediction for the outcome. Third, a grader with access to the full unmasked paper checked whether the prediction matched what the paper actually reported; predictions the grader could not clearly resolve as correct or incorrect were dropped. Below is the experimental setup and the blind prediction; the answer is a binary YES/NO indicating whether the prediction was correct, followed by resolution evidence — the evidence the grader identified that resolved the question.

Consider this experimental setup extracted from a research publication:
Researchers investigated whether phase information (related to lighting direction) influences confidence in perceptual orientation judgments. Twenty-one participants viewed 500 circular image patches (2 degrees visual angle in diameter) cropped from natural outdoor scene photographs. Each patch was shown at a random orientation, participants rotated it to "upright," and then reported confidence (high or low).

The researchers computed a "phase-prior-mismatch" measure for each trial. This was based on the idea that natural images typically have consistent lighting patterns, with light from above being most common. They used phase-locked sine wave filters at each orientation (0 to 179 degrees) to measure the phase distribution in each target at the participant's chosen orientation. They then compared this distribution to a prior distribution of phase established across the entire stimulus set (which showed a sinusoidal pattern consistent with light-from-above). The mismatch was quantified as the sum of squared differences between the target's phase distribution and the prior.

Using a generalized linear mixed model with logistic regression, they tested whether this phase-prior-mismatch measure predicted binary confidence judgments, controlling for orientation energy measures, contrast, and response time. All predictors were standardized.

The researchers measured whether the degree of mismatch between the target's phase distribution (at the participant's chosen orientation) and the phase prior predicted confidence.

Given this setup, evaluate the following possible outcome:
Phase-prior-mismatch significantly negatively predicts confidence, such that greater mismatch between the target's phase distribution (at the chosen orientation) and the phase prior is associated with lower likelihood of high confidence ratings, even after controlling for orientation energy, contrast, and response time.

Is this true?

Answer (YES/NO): NO